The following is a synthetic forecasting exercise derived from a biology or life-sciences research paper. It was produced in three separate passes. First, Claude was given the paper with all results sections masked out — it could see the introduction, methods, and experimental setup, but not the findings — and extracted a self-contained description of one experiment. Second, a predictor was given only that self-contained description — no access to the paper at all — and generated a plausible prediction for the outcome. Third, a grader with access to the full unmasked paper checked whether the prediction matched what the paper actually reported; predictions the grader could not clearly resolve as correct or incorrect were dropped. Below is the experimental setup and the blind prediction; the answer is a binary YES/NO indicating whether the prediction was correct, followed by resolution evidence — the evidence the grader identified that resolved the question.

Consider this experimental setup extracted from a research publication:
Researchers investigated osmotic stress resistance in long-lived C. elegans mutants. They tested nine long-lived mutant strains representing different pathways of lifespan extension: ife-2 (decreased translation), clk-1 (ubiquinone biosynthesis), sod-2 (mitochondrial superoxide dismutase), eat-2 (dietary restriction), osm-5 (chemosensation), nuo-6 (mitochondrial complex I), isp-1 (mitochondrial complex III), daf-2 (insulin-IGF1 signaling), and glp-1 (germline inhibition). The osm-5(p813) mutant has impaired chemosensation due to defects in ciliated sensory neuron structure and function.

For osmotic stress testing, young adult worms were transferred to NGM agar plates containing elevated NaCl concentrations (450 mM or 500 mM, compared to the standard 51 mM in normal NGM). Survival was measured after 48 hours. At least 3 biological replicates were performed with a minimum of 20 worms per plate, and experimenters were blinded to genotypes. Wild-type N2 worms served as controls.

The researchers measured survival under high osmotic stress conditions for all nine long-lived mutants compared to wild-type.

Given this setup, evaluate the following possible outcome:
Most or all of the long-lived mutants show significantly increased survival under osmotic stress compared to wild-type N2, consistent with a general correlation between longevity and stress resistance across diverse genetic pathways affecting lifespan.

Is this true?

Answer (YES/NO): NO